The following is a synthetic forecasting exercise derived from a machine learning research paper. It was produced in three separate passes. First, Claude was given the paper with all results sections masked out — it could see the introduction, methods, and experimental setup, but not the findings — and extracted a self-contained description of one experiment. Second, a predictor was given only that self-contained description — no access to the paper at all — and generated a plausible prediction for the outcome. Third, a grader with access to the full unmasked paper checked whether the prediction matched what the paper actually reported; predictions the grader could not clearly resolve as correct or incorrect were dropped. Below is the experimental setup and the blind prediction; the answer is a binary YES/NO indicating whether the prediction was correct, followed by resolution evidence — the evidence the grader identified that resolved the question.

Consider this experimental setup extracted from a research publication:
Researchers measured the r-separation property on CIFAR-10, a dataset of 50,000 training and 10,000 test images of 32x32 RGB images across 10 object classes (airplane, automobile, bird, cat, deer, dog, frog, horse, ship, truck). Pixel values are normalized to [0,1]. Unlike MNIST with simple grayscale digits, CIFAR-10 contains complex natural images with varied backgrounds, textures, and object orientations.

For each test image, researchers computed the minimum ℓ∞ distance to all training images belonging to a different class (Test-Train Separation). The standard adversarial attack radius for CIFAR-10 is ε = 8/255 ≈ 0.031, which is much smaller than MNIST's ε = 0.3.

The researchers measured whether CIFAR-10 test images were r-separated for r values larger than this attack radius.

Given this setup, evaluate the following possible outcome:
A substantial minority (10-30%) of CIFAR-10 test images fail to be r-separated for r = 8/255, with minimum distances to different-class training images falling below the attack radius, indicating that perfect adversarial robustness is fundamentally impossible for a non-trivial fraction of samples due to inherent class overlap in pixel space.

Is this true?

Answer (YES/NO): NO